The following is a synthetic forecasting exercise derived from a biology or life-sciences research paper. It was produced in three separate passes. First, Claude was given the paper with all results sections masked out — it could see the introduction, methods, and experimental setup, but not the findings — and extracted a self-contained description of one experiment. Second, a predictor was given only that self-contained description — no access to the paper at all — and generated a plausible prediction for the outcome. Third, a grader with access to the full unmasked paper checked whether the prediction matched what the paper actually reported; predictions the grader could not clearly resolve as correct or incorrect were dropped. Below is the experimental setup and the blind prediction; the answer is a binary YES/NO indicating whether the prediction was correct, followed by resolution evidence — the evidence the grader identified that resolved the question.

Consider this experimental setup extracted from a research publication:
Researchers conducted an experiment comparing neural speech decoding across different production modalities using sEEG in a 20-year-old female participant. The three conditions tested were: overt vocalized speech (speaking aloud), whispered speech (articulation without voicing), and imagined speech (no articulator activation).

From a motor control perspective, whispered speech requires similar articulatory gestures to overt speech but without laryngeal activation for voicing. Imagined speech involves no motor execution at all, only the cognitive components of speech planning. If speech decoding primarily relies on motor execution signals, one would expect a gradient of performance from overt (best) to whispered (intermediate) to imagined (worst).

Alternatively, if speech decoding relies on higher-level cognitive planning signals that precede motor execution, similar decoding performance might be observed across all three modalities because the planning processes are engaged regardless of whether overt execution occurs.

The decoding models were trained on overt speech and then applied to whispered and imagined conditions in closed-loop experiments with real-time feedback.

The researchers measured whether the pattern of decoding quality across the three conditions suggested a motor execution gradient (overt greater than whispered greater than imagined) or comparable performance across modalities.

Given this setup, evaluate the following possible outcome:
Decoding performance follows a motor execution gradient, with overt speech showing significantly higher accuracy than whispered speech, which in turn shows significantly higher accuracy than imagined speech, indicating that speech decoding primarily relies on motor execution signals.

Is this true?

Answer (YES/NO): NO